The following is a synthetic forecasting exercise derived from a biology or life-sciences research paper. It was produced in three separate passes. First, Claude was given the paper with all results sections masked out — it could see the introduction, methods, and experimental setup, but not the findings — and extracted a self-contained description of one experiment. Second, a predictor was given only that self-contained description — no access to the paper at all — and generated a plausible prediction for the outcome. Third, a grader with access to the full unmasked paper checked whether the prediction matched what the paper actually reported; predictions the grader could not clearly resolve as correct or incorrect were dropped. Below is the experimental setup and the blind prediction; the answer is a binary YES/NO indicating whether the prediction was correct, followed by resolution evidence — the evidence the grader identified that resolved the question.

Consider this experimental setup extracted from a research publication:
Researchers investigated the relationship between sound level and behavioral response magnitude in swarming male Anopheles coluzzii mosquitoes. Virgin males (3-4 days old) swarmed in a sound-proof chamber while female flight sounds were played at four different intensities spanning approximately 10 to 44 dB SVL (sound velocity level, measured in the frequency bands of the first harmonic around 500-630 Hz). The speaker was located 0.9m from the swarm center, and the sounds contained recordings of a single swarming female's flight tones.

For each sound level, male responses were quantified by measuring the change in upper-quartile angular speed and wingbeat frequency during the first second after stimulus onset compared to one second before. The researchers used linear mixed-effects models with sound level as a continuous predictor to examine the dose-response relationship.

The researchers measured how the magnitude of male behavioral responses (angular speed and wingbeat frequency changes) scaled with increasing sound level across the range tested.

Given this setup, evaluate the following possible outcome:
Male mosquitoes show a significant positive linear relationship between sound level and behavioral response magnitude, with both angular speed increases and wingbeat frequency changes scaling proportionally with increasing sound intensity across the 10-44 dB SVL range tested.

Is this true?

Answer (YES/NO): YES